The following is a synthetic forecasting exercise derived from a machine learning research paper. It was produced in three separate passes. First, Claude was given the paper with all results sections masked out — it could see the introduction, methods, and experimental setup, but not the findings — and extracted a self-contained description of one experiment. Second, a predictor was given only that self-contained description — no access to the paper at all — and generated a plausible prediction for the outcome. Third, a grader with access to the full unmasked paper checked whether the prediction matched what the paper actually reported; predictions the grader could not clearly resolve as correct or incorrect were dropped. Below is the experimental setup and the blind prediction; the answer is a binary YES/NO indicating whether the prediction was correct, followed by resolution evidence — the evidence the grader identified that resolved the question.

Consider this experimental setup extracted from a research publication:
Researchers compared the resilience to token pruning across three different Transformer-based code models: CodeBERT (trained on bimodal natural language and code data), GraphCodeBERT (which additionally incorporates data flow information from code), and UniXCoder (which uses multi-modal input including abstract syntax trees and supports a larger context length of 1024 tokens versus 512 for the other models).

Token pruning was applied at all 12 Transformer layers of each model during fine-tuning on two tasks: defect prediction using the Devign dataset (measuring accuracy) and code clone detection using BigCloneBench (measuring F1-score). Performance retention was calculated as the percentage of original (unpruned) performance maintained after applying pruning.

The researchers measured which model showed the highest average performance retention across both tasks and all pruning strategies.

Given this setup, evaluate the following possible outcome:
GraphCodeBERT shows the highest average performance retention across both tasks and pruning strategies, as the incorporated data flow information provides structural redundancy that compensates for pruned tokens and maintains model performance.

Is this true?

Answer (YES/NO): NO